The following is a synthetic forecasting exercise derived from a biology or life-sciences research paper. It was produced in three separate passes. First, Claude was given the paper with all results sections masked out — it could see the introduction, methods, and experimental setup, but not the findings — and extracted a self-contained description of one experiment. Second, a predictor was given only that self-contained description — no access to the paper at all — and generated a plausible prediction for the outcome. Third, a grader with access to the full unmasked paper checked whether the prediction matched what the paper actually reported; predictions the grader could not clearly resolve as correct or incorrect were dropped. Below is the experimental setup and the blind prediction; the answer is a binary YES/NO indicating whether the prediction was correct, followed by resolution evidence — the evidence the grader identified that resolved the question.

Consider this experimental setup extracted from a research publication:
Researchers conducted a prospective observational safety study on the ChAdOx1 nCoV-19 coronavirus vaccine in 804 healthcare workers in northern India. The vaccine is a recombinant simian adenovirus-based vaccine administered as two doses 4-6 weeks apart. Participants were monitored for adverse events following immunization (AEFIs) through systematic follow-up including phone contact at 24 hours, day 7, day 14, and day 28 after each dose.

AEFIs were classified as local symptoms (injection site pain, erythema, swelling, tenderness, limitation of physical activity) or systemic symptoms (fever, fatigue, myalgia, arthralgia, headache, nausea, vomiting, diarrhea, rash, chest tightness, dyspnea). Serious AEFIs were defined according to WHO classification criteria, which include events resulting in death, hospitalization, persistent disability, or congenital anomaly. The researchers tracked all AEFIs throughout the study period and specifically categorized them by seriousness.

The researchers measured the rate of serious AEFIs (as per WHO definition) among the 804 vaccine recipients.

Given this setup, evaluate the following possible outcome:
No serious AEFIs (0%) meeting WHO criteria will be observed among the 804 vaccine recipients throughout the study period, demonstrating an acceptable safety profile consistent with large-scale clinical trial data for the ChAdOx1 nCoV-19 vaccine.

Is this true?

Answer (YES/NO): NO